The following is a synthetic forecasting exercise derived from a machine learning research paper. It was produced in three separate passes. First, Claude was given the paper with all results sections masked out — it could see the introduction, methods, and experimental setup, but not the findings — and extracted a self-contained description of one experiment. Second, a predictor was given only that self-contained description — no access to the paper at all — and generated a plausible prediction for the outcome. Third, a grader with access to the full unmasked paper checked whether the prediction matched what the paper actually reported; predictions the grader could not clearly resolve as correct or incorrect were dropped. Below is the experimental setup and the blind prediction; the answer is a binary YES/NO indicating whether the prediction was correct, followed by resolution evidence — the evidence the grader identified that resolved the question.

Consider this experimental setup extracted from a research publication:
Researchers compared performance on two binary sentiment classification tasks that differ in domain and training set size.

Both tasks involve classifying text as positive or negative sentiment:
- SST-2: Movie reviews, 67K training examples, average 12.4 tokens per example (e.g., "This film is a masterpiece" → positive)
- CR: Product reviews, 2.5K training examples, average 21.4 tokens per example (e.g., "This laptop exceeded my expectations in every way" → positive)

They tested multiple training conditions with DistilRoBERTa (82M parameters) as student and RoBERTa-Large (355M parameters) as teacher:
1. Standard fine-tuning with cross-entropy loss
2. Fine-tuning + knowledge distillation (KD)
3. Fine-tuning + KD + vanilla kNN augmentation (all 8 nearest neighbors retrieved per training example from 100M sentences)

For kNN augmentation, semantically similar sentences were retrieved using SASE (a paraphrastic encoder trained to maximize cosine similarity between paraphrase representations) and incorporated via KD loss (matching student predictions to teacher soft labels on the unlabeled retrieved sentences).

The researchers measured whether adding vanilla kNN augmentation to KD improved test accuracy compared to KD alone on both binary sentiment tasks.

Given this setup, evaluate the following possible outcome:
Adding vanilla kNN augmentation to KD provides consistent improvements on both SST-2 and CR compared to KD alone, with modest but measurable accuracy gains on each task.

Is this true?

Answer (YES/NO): NO